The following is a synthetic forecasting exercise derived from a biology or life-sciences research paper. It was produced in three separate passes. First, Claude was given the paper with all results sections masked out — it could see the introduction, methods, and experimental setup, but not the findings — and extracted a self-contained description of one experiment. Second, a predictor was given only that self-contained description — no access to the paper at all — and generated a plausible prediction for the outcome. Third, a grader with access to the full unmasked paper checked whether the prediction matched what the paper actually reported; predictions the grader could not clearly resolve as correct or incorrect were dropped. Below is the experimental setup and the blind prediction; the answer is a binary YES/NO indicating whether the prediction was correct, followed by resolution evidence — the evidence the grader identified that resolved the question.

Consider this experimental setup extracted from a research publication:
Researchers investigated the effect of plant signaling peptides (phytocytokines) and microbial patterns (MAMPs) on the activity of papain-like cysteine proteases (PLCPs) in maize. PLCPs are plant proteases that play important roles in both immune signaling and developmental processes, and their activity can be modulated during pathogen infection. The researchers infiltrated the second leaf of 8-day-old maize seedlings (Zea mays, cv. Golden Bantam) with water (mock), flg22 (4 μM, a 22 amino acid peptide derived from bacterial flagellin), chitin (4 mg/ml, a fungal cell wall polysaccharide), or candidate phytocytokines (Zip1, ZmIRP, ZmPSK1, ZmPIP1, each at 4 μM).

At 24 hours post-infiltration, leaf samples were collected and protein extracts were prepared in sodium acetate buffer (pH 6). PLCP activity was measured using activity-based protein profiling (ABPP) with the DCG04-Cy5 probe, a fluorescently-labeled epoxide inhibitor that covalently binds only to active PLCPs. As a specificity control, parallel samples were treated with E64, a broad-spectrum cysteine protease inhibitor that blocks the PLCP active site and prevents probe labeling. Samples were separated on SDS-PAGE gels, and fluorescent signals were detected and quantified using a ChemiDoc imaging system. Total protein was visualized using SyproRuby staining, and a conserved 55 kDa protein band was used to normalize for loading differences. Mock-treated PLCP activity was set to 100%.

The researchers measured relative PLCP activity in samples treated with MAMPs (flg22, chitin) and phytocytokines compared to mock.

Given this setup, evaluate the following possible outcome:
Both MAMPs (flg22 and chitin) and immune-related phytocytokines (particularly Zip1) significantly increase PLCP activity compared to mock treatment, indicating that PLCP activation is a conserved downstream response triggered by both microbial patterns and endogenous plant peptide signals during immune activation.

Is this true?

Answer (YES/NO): YES